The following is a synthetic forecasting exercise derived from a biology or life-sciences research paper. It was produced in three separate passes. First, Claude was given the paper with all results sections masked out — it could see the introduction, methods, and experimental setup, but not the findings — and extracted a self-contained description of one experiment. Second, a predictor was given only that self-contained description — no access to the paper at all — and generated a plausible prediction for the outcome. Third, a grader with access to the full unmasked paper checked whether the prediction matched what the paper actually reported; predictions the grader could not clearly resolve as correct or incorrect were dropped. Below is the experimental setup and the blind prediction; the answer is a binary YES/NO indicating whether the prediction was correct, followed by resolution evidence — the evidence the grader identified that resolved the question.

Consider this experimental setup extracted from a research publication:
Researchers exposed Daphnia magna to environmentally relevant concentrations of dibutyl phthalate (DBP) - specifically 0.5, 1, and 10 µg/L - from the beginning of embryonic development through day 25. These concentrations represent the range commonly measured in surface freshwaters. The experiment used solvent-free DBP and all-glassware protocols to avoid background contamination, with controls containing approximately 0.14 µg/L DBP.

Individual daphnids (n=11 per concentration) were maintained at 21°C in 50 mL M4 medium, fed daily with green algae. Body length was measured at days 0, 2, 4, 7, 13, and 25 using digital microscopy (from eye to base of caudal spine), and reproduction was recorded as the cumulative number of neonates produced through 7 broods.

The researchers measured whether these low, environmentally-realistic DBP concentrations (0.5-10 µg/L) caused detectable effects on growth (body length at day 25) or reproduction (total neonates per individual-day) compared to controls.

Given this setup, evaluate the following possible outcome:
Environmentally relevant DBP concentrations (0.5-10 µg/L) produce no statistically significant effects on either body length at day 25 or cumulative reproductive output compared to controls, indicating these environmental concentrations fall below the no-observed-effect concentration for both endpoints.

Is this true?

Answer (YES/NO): YES